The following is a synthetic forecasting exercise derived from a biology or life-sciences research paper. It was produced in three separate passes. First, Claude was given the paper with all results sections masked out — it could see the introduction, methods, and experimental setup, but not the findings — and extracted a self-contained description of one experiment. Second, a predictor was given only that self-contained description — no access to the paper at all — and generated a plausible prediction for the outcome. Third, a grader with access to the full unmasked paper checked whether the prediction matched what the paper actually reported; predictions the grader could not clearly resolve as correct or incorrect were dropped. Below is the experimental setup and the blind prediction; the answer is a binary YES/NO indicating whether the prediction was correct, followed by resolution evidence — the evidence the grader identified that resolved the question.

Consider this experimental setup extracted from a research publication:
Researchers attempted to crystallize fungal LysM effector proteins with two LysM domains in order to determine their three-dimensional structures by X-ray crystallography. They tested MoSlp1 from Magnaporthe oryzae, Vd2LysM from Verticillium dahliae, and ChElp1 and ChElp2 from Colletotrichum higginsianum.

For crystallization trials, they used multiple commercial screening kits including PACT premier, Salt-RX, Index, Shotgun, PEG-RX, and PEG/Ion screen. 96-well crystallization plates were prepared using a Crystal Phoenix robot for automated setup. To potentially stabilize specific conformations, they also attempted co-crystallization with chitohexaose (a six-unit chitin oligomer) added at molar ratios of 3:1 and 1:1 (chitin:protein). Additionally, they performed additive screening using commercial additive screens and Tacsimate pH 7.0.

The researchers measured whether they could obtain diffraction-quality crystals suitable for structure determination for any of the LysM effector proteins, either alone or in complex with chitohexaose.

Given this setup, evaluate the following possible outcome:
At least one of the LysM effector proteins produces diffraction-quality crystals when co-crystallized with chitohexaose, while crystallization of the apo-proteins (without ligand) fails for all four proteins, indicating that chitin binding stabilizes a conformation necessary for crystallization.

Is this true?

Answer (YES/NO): NO